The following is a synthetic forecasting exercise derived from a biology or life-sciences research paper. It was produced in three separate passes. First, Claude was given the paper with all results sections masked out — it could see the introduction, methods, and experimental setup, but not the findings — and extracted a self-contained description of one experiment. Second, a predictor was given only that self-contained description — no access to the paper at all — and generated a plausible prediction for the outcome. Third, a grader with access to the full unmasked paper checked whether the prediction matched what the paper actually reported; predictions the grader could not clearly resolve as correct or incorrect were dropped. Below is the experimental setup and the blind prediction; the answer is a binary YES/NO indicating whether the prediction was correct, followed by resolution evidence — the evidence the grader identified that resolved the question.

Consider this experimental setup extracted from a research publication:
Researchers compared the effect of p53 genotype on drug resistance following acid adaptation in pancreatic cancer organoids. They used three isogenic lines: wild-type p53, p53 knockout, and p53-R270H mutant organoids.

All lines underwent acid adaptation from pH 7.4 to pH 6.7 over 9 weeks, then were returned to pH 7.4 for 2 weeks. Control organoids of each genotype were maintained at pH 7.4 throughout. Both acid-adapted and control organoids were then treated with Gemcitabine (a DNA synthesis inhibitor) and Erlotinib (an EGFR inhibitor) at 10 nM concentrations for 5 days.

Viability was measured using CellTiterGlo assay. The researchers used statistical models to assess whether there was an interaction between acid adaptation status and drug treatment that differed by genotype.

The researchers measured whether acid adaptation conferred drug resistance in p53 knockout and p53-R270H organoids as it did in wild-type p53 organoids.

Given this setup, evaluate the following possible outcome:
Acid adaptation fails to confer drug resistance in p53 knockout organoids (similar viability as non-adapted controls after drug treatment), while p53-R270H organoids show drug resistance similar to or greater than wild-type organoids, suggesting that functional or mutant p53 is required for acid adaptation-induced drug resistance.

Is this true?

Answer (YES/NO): NO